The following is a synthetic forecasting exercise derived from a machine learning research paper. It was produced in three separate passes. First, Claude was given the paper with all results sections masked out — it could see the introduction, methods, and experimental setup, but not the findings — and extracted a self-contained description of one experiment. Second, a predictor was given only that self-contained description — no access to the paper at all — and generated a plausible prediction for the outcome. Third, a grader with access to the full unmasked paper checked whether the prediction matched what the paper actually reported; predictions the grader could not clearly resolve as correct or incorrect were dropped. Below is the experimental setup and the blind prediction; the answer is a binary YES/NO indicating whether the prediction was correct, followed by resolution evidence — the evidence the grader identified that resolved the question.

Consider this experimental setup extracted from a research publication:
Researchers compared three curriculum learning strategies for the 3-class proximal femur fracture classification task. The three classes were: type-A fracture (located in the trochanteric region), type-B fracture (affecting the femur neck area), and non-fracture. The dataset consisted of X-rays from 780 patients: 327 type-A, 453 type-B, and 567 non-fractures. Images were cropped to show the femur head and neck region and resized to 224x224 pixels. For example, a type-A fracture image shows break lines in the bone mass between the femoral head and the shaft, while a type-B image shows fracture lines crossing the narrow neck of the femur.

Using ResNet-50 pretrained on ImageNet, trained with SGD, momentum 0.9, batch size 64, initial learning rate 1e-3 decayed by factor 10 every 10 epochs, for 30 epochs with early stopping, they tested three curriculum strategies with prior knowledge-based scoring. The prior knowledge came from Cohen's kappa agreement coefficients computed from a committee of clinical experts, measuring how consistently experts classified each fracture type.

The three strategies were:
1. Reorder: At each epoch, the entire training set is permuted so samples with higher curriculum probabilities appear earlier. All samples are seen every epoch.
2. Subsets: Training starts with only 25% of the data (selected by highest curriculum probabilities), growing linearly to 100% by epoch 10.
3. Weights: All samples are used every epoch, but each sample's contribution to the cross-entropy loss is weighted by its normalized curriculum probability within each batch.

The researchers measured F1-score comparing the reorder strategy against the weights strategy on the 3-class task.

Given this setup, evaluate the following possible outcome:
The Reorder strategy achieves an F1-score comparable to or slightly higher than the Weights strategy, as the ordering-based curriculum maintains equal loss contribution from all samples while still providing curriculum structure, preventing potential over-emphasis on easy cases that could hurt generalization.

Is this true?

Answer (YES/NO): YES